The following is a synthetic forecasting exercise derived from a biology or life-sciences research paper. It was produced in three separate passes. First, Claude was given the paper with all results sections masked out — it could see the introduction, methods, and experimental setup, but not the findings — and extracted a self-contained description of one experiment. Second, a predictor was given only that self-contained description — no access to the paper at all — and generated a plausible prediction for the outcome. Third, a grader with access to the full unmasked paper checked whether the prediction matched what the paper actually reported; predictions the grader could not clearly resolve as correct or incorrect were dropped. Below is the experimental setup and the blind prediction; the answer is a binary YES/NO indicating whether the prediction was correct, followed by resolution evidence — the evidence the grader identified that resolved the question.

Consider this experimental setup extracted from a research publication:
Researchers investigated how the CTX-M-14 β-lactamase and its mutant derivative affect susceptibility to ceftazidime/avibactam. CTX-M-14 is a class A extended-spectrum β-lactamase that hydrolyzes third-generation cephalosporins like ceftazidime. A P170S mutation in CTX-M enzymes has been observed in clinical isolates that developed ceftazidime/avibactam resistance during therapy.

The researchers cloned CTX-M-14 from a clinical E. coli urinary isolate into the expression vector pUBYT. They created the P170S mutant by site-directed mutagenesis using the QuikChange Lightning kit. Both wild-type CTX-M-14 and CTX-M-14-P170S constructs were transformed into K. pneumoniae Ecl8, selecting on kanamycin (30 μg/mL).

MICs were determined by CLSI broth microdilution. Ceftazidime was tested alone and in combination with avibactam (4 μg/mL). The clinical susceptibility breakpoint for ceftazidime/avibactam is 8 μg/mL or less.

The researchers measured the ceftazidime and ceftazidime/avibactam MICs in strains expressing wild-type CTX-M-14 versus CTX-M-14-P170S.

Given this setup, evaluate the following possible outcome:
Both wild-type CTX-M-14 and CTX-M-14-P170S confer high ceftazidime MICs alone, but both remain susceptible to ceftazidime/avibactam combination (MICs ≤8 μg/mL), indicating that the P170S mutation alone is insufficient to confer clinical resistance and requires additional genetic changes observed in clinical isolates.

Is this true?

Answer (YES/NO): YES